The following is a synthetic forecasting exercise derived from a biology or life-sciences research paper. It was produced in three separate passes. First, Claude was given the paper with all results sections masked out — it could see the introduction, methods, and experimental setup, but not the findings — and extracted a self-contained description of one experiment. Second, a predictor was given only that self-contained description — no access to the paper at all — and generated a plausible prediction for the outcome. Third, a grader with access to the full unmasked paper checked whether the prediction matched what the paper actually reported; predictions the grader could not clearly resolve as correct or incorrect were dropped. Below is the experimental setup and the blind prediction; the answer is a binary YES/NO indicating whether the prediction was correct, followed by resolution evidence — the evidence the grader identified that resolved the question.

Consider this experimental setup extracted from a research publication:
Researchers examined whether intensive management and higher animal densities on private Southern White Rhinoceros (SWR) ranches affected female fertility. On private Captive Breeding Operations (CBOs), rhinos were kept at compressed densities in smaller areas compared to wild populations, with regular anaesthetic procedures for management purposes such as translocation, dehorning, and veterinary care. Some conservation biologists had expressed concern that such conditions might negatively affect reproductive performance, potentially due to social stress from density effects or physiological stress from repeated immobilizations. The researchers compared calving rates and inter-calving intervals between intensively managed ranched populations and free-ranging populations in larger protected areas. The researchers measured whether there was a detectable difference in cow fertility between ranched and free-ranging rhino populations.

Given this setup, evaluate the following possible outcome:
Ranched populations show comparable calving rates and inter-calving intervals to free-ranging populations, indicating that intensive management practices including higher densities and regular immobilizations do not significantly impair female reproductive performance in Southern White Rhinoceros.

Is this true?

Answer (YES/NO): YES